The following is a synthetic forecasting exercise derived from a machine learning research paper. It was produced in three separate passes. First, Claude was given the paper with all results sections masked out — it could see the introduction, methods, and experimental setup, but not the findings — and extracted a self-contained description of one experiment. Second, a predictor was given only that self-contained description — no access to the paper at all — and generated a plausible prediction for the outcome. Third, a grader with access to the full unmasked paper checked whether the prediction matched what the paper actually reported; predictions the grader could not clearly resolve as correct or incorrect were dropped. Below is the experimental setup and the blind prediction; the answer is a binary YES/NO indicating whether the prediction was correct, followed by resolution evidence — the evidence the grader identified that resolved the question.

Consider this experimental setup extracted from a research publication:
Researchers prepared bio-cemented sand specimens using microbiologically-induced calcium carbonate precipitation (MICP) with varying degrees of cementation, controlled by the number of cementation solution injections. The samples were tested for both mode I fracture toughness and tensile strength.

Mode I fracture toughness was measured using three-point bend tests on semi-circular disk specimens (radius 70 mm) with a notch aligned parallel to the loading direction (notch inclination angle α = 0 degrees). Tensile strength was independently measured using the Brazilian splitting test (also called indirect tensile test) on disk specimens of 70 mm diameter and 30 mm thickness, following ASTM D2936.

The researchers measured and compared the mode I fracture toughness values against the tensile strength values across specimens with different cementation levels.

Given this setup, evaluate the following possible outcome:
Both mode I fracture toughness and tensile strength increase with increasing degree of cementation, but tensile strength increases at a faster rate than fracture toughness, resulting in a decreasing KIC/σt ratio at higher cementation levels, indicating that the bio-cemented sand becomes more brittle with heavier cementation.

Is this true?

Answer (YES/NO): NO